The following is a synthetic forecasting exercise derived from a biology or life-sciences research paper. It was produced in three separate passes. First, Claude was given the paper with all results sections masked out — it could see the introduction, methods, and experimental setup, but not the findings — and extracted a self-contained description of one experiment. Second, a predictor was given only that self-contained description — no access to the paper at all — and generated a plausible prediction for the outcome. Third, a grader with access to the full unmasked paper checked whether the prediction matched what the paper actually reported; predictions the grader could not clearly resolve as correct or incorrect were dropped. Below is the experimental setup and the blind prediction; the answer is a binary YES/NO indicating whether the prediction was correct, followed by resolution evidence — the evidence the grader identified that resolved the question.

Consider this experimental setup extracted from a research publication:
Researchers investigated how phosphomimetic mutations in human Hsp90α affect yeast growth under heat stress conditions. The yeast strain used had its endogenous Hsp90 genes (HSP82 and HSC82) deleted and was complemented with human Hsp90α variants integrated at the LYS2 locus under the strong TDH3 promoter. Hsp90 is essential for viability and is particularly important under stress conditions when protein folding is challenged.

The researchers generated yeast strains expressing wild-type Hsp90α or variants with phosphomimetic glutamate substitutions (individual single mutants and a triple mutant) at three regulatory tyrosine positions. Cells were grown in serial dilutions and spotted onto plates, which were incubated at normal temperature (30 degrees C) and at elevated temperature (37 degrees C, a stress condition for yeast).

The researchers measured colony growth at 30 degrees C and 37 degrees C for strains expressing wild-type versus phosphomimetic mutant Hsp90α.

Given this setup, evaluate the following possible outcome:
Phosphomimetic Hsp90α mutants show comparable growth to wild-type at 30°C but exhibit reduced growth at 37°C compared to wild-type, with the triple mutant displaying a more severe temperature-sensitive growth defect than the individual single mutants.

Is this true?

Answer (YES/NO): NO